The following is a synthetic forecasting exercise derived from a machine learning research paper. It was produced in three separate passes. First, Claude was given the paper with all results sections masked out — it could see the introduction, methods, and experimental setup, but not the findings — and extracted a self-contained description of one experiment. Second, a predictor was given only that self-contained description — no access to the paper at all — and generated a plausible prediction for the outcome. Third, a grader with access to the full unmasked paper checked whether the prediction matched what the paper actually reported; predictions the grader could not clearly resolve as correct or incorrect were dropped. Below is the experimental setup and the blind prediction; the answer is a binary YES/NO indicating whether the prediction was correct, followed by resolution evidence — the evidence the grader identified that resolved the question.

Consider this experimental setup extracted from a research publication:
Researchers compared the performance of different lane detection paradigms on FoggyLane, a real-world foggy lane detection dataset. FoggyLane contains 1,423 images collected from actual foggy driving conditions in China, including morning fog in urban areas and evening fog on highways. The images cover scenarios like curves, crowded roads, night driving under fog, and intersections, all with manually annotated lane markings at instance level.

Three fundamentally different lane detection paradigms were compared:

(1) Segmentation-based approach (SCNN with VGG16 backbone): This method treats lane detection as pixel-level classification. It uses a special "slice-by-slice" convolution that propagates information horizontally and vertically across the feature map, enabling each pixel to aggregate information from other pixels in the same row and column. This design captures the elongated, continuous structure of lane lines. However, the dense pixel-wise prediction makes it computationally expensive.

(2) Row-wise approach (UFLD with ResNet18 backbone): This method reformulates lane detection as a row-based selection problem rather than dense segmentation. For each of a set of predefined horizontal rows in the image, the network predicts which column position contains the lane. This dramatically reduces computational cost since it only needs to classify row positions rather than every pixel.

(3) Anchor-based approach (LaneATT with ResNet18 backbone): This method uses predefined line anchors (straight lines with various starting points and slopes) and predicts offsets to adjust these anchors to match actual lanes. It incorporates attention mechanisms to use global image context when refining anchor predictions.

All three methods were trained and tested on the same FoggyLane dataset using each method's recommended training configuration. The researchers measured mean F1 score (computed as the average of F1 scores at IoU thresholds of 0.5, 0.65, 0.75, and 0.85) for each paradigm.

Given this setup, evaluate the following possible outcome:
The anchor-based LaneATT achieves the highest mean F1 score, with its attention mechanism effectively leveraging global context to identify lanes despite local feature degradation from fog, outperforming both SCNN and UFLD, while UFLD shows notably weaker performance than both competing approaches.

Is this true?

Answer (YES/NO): NO